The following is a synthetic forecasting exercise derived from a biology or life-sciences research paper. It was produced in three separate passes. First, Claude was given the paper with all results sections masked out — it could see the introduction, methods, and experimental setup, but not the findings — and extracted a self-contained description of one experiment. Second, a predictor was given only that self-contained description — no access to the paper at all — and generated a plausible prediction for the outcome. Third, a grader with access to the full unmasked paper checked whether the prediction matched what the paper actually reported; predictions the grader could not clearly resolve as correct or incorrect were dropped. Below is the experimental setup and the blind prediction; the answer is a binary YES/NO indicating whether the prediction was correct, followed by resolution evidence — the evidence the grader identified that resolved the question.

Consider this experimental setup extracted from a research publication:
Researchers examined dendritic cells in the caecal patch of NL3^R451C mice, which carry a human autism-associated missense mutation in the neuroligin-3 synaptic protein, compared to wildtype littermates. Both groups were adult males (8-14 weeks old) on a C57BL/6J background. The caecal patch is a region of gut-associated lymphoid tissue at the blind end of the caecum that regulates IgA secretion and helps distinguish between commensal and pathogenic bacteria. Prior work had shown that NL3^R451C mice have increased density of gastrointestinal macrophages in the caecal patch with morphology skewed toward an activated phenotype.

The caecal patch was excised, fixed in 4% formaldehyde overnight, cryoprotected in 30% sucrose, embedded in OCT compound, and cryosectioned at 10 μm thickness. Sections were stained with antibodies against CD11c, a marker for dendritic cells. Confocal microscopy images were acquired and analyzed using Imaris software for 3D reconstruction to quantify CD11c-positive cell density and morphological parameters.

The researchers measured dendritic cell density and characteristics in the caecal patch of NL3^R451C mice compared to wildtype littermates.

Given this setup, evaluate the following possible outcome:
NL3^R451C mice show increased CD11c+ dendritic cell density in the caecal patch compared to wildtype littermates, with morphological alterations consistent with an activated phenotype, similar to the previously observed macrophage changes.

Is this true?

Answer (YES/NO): NO